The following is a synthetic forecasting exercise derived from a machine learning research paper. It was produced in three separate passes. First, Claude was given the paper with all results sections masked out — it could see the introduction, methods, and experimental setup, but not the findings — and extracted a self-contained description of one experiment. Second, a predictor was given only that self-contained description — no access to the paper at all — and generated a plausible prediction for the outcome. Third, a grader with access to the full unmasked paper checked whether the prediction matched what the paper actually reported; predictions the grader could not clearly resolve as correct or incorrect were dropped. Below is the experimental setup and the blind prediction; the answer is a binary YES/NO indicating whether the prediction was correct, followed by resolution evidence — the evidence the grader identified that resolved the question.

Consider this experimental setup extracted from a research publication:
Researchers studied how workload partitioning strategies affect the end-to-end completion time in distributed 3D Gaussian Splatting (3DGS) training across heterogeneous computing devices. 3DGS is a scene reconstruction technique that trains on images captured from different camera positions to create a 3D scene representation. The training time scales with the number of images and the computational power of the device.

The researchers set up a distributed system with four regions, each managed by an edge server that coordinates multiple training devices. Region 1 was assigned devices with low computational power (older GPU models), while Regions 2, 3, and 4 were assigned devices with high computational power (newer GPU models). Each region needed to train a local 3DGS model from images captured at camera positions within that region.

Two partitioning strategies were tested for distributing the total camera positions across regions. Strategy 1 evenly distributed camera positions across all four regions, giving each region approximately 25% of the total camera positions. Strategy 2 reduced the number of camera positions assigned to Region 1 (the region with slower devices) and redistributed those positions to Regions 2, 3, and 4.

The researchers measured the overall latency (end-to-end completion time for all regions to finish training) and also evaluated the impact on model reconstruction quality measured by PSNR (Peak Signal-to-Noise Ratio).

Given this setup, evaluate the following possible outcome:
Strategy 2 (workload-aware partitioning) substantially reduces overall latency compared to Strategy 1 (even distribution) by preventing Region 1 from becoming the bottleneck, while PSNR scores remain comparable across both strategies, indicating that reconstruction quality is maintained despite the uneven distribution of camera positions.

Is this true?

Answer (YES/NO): YES